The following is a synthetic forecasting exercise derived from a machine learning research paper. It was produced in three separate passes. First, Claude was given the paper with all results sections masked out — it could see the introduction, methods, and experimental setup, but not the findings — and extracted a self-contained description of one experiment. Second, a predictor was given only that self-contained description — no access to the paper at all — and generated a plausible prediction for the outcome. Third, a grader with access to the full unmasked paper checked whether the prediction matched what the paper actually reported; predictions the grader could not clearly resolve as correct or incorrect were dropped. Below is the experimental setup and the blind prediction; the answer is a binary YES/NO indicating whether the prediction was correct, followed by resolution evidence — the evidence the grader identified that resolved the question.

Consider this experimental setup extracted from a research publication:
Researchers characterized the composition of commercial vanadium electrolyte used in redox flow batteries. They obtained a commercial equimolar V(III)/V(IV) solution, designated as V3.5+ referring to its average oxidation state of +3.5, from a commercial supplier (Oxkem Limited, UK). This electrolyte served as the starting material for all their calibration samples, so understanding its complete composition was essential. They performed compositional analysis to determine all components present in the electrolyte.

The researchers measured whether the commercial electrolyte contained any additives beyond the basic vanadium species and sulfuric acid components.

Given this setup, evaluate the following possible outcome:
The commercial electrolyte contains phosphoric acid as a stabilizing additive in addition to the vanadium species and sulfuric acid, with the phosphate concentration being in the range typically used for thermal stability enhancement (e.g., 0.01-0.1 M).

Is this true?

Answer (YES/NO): NO